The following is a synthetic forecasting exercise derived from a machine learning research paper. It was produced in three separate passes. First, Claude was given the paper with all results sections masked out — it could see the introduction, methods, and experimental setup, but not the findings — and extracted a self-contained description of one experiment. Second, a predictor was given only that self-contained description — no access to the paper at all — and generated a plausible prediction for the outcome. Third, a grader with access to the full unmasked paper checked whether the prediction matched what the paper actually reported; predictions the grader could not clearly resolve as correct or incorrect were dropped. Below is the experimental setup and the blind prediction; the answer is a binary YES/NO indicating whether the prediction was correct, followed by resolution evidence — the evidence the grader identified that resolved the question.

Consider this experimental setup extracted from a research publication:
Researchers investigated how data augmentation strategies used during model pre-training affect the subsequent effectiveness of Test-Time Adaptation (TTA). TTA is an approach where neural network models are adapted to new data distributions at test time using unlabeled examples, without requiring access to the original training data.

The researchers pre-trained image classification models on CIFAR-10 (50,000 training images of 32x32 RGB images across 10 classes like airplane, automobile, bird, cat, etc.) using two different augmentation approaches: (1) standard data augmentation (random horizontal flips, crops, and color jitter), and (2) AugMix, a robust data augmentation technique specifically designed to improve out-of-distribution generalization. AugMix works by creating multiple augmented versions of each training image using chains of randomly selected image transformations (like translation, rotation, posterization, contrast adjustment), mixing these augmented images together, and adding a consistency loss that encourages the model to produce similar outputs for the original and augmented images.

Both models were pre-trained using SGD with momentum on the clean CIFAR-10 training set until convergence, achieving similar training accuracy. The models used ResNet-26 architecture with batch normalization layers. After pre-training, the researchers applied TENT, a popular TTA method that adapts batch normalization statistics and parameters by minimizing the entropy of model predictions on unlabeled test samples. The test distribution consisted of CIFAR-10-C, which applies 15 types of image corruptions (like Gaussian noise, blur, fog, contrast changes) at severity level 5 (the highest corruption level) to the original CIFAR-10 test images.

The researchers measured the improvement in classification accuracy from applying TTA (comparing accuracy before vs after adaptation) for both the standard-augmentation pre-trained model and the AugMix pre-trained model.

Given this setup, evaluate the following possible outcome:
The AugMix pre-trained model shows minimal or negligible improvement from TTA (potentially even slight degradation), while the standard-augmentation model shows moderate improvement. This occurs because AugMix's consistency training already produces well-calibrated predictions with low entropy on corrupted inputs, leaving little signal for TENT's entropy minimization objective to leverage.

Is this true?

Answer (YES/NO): NO